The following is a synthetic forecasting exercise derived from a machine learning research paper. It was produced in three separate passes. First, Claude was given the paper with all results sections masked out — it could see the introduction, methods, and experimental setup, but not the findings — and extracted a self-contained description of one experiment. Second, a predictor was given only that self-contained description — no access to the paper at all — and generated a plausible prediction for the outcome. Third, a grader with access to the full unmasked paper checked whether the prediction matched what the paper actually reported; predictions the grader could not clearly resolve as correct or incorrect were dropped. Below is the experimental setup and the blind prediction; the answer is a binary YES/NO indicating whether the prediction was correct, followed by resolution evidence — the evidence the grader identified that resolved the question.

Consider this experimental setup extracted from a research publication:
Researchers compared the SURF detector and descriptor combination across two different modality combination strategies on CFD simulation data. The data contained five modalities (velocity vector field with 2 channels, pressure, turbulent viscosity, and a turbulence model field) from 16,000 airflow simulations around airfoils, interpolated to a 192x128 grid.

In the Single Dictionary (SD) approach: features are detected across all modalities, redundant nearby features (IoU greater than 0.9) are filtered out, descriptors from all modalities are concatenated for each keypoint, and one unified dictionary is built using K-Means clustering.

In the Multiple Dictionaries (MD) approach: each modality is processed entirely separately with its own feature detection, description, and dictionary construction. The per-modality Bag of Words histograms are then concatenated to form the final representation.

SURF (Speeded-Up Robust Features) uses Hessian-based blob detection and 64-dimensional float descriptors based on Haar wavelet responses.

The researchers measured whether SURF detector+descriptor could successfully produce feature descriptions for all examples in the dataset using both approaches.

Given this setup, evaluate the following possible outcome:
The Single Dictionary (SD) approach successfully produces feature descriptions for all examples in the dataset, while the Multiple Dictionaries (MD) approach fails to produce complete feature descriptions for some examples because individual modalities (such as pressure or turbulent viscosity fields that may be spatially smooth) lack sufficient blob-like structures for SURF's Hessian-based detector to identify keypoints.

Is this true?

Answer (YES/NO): NO